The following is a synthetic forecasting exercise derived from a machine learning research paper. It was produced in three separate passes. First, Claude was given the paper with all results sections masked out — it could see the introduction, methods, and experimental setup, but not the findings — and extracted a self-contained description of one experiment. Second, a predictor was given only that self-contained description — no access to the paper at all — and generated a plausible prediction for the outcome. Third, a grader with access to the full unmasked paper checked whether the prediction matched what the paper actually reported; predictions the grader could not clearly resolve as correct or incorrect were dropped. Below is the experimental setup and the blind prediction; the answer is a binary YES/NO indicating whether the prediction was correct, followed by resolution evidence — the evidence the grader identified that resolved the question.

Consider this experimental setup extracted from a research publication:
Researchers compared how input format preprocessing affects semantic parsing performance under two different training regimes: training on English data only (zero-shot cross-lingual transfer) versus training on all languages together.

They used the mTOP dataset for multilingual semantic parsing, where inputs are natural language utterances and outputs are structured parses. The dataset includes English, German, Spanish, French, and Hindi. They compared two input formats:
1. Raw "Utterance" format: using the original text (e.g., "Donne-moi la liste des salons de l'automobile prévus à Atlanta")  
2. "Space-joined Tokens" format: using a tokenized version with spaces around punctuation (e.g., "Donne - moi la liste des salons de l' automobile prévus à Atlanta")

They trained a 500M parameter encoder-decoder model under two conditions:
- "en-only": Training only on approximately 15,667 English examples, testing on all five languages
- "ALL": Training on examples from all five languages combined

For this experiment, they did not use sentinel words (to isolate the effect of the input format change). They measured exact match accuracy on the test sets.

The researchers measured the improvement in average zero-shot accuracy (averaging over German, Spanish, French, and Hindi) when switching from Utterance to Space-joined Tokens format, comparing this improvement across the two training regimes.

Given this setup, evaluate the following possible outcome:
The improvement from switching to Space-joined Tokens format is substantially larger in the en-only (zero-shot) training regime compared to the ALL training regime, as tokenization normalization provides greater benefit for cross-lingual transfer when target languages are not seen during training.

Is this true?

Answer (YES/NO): YES